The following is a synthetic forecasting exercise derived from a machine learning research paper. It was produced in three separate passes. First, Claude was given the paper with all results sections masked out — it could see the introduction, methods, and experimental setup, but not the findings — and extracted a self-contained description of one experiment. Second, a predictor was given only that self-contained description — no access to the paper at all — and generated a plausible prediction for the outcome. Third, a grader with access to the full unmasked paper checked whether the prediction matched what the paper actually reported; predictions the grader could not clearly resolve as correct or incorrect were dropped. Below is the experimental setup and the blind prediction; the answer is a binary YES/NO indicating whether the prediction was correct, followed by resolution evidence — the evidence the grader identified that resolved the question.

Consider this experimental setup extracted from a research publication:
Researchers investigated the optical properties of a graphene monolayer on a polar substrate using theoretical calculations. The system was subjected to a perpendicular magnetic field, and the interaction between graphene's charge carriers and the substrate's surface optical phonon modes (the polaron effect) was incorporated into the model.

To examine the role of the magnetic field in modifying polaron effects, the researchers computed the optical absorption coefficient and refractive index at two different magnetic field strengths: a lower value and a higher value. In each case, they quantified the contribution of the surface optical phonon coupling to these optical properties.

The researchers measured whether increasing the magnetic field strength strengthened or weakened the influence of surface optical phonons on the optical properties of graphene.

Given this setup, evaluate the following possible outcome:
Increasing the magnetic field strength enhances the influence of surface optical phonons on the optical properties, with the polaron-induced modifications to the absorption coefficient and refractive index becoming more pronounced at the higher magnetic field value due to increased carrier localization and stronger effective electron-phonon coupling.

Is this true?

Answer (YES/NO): YES